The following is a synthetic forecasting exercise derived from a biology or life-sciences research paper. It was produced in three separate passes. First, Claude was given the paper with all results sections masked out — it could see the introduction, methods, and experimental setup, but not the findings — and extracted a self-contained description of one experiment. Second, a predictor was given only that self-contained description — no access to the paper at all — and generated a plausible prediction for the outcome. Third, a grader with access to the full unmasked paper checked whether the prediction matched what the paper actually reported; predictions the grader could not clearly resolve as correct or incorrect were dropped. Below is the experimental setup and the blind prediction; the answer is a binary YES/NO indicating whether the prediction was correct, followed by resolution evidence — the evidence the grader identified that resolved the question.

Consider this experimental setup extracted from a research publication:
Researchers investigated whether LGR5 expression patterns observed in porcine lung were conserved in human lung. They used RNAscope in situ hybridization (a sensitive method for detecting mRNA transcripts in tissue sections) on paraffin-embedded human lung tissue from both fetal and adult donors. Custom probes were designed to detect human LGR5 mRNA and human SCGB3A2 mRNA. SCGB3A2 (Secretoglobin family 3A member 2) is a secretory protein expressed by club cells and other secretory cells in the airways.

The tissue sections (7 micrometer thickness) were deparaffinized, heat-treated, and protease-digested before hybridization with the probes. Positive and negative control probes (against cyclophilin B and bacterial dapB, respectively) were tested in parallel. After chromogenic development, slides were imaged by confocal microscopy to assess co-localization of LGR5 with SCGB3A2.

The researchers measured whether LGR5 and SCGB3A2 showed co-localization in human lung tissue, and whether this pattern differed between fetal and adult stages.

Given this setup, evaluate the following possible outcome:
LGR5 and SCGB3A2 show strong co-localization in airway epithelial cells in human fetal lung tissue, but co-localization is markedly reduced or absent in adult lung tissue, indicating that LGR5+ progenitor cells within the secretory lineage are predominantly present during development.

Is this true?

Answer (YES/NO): NO